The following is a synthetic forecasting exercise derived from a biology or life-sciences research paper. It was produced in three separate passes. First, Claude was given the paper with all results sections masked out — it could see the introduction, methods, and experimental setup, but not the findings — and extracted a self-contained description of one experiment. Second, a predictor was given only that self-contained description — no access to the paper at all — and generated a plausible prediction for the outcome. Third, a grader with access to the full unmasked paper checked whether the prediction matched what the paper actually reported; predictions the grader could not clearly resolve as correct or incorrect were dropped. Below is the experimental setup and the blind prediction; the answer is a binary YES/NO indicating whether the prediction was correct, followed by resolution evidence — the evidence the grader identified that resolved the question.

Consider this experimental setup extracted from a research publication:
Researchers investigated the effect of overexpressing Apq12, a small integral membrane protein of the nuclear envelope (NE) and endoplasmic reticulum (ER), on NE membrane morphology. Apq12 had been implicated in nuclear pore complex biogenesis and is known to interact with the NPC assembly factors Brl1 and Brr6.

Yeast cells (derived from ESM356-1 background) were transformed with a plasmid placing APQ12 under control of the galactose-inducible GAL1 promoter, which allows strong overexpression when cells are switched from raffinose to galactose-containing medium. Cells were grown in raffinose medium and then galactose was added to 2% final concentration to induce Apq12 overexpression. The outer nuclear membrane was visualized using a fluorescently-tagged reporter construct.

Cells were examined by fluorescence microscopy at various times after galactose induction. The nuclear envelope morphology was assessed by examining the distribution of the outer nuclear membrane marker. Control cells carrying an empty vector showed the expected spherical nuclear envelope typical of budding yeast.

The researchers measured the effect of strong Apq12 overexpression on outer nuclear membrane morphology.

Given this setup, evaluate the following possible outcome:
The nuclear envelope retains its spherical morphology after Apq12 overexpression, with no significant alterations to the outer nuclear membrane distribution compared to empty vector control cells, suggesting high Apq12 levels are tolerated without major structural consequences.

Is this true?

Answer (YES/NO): NO